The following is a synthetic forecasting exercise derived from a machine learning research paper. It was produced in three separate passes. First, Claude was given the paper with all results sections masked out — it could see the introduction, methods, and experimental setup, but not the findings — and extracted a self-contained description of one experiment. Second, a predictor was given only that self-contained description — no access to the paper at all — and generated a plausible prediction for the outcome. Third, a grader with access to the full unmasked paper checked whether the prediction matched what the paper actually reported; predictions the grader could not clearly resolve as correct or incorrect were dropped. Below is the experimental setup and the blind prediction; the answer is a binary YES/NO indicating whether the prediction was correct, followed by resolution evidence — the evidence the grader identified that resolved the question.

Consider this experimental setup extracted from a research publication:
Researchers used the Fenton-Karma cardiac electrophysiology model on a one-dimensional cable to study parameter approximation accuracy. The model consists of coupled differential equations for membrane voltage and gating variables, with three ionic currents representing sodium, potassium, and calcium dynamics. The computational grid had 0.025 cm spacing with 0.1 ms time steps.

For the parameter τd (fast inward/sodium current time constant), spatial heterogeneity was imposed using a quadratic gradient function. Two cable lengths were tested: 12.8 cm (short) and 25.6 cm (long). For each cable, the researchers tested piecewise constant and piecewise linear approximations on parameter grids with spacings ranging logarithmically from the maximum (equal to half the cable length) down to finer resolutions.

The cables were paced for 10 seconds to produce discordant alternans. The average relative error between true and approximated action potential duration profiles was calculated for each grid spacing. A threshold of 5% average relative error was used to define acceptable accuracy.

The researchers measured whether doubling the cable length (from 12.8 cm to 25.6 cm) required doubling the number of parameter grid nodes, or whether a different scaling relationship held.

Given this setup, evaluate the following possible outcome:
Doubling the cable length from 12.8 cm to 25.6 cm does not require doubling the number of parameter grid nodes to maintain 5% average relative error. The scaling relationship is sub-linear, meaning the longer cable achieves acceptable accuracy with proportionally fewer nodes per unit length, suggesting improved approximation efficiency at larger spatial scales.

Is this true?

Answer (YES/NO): YES